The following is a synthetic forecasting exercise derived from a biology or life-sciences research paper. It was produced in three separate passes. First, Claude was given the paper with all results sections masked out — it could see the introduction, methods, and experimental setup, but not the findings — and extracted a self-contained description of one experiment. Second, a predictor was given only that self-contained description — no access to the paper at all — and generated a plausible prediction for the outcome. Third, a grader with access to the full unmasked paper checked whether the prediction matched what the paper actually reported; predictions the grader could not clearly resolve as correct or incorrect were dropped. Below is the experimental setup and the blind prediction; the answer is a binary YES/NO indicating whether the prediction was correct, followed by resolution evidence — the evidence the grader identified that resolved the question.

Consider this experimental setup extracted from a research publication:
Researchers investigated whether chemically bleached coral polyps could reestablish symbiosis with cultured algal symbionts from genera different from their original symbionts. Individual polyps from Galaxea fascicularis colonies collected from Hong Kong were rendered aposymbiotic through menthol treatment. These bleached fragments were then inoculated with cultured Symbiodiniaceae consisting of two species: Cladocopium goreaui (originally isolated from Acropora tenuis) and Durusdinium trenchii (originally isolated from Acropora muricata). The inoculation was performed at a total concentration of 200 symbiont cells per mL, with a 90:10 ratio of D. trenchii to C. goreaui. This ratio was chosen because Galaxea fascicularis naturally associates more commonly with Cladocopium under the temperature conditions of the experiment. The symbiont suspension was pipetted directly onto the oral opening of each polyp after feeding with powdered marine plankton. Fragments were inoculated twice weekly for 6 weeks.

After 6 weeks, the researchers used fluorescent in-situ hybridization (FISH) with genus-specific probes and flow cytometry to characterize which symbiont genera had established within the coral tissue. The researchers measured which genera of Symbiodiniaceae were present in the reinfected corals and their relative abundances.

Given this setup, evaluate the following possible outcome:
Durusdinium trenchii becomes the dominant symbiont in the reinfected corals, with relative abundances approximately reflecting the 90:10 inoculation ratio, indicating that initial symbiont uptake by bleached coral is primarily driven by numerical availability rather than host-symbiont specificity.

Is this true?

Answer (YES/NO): NO